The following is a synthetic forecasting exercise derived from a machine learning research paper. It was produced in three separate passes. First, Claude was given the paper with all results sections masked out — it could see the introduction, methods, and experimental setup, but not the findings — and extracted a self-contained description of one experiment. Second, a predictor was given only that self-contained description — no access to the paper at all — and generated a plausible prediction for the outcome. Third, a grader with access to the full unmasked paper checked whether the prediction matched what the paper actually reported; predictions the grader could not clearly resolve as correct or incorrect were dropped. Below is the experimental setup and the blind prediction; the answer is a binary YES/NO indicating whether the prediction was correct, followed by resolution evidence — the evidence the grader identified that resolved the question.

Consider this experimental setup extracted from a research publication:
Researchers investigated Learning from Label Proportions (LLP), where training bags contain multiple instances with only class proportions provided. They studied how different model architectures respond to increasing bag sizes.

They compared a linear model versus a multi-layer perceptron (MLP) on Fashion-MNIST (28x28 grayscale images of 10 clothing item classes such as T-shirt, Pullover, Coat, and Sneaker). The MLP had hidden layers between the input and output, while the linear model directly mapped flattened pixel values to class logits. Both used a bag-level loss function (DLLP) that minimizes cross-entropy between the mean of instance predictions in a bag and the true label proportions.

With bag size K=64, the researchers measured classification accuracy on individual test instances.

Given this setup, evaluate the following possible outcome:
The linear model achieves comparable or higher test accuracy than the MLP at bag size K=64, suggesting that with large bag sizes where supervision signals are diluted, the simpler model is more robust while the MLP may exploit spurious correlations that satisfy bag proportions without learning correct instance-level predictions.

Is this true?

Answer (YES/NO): NO